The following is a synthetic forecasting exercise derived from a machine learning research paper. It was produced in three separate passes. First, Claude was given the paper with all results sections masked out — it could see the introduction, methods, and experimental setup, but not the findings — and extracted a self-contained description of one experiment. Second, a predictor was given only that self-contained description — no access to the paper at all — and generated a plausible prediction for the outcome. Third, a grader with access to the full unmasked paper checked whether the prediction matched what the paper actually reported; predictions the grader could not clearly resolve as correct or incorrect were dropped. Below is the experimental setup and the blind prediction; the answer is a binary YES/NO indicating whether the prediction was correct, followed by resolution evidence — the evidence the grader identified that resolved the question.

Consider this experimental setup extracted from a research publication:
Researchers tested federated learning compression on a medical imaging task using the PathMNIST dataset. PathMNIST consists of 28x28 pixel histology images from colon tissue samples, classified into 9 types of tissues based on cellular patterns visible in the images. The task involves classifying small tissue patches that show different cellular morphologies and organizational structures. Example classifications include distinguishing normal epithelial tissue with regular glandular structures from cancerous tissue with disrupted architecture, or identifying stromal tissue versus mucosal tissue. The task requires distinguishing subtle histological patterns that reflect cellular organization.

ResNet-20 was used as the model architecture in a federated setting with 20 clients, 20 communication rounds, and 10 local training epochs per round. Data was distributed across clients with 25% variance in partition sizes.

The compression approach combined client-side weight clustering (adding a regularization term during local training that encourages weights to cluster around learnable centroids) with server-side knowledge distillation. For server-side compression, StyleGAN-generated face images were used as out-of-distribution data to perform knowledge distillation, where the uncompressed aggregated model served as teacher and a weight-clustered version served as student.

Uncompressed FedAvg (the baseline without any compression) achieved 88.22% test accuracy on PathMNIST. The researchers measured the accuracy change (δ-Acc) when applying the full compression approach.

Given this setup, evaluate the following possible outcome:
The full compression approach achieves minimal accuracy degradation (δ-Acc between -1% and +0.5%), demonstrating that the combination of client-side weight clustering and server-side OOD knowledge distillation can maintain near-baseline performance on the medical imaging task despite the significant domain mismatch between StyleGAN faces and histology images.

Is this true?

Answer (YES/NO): NO